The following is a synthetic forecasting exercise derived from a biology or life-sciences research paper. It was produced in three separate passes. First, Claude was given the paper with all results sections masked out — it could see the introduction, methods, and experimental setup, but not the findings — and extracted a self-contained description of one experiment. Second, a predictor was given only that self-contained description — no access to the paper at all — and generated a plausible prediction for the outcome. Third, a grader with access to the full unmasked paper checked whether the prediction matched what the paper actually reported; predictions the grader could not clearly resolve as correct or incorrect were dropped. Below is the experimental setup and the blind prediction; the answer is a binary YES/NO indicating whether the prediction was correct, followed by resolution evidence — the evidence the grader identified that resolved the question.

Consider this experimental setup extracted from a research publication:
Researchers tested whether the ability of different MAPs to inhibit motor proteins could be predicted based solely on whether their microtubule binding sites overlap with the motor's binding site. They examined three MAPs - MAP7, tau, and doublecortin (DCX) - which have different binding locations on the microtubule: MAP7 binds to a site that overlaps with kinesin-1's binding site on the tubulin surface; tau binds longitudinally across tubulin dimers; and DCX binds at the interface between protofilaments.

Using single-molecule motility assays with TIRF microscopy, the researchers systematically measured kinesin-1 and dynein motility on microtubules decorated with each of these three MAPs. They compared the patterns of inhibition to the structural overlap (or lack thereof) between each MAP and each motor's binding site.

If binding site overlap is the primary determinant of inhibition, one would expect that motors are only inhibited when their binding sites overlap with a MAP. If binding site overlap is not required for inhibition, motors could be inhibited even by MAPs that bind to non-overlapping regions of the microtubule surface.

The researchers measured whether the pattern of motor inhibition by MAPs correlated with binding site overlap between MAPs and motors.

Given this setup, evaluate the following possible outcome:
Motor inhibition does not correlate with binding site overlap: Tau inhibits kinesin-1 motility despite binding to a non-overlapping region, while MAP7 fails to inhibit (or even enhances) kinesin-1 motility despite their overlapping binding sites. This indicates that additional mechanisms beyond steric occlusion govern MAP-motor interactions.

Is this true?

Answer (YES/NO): NO